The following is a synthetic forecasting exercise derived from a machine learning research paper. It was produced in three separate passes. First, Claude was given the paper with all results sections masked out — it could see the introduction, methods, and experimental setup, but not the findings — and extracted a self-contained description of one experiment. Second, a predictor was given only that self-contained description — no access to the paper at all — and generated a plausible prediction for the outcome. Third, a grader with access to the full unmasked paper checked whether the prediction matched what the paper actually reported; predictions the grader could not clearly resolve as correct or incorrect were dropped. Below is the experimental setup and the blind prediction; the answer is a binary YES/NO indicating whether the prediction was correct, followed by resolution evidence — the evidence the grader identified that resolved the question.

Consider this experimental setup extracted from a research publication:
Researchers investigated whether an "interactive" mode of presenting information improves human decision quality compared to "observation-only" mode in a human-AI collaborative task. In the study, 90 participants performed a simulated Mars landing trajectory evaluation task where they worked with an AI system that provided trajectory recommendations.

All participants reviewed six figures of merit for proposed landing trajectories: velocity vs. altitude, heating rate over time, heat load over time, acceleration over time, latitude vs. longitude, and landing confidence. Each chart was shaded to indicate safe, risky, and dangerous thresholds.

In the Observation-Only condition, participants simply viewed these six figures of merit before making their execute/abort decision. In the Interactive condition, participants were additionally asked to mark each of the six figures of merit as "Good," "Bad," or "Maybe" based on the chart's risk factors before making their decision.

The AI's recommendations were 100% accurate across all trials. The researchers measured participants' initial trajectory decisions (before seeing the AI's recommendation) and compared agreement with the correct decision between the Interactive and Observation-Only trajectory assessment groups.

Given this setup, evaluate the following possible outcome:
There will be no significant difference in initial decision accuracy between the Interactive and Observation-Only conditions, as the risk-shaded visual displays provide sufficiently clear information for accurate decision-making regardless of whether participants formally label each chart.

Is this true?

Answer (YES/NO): YES